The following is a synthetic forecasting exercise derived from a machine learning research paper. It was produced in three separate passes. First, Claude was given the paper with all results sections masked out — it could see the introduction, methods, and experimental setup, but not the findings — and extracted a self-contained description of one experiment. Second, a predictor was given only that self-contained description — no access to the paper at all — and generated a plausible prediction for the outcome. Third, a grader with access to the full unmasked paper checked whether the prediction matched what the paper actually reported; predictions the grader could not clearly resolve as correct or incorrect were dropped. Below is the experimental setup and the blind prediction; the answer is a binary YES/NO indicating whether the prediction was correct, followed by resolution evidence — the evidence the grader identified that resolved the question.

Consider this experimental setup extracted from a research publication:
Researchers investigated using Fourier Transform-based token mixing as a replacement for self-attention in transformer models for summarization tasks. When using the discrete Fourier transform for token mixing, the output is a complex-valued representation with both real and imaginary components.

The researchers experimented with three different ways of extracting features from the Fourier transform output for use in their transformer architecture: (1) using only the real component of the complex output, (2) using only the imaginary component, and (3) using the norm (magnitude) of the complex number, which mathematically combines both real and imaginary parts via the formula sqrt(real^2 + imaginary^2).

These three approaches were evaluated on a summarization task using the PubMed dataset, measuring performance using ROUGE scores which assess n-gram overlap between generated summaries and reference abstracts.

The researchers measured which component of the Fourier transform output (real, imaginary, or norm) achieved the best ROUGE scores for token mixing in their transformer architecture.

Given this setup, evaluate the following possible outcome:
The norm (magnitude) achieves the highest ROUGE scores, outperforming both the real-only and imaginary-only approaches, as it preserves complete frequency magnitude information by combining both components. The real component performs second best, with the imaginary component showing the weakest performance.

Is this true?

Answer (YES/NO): NO